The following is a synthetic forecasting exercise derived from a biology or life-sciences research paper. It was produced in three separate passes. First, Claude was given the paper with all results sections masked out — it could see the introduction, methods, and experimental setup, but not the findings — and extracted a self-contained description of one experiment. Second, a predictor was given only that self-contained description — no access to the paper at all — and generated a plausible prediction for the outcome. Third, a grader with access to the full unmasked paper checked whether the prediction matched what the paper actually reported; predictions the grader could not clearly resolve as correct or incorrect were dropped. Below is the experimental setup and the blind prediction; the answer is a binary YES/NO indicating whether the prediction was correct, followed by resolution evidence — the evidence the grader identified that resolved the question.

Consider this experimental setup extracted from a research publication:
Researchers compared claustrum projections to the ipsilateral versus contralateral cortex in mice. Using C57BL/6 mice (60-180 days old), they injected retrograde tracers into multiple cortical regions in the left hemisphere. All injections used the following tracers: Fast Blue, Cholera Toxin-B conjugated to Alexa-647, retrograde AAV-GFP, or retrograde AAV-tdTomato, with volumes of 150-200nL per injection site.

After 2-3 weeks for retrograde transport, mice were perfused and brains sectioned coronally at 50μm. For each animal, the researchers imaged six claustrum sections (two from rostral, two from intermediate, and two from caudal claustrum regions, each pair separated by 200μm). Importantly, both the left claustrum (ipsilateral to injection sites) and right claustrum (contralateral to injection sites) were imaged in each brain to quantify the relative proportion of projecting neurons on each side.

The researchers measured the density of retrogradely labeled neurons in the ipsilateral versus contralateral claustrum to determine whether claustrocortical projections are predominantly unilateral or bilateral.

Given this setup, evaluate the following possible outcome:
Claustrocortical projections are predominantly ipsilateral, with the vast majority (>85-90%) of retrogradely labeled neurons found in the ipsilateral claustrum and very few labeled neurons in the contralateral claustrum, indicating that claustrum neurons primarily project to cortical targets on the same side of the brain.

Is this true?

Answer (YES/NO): YES